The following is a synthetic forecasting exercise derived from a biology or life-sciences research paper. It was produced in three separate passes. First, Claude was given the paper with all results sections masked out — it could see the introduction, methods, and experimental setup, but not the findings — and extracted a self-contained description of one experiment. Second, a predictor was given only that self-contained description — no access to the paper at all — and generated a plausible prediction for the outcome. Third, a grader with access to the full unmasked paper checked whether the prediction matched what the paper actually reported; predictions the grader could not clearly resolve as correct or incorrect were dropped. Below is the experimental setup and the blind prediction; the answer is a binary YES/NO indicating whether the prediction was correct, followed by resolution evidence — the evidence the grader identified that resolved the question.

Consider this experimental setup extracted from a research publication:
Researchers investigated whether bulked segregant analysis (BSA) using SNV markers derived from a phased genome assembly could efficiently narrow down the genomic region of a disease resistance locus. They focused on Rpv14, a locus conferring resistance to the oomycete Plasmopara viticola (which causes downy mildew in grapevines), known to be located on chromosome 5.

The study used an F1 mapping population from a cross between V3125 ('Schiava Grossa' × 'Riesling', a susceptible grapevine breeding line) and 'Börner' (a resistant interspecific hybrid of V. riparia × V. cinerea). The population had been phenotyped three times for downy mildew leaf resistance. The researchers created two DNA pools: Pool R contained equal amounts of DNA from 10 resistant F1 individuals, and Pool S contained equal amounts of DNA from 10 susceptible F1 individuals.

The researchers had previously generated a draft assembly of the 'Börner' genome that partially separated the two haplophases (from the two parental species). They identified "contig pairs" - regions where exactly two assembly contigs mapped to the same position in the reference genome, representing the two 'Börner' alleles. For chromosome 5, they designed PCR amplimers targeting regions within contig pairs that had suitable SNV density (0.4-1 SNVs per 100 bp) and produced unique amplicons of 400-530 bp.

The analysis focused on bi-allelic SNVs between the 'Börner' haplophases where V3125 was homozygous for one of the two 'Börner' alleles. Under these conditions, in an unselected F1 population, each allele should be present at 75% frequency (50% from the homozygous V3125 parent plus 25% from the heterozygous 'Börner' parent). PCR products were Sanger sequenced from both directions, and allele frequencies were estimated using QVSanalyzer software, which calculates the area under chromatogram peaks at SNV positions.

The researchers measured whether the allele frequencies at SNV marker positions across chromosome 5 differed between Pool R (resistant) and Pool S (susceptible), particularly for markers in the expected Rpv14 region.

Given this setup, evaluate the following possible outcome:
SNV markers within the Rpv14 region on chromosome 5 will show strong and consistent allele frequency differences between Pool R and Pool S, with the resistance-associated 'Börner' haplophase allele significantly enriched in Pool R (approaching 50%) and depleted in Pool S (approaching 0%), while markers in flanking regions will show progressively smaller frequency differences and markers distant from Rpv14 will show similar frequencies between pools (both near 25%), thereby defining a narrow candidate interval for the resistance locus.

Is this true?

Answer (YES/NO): YES